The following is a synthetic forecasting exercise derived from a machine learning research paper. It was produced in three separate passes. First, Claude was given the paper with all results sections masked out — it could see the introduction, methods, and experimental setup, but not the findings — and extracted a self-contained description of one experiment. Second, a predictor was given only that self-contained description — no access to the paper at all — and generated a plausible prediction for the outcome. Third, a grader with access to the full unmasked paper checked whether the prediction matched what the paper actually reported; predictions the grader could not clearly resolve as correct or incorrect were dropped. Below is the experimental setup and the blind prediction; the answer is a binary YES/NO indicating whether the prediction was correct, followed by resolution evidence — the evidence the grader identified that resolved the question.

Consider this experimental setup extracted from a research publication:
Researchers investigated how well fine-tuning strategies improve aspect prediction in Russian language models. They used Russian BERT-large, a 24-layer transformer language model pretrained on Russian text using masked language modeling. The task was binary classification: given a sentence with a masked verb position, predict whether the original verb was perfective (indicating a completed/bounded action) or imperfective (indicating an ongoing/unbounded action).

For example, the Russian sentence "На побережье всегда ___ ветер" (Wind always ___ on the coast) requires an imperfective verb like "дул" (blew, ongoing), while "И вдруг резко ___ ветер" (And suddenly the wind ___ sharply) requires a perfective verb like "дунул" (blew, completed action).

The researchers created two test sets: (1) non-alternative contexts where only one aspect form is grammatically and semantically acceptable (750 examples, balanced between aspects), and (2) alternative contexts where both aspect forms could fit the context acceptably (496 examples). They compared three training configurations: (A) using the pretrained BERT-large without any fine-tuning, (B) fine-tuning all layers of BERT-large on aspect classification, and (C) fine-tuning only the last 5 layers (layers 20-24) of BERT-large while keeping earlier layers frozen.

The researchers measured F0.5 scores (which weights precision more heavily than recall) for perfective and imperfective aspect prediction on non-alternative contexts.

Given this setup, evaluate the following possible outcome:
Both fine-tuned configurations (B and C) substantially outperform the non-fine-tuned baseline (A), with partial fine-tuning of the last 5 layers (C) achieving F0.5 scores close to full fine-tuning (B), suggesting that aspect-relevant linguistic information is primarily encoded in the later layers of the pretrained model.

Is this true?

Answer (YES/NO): NO